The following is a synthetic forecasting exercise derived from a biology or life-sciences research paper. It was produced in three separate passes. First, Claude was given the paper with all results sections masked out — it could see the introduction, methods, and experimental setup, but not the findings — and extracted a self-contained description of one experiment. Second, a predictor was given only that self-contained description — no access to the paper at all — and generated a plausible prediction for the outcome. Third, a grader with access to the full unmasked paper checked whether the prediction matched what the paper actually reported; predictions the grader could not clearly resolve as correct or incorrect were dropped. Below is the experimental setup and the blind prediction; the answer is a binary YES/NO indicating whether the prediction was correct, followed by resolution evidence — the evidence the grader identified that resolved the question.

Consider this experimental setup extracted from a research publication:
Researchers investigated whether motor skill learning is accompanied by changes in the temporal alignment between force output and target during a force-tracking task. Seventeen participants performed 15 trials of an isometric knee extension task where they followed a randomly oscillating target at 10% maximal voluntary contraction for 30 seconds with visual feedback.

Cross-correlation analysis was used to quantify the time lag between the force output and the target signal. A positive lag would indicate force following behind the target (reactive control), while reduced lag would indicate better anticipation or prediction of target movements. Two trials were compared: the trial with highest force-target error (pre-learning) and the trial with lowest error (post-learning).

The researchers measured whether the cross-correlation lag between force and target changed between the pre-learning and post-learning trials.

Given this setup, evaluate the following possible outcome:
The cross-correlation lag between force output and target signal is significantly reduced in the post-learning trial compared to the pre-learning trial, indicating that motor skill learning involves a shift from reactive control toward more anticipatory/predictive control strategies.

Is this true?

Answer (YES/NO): NO